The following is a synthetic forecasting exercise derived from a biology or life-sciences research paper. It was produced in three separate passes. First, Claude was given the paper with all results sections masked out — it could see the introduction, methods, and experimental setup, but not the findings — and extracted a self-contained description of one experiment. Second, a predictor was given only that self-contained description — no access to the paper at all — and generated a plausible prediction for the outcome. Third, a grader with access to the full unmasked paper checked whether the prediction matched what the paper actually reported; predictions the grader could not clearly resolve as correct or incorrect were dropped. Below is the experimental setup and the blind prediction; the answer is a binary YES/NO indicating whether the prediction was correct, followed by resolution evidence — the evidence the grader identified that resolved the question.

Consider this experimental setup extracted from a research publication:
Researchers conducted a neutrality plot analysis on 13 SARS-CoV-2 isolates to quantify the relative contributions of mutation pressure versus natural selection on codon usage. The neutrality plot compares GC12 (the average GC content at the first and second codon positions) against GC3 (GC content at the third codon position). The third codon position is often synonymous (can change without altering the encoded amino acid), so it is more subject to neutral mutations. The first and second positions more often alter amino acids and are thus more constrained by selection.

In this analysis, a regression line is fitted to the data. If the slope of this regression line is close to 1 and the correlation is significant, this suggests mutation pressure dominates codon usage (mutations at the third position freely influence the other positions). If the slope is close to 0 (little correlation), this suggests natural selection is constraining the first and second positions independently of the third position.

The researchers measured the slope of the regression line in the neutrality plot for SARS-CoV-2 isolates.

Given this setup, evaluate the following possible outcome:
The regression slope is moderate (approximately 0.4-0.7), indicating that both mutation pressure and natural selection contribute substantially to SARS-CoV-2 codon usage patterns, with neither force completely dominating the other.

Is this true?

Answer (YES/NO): NO